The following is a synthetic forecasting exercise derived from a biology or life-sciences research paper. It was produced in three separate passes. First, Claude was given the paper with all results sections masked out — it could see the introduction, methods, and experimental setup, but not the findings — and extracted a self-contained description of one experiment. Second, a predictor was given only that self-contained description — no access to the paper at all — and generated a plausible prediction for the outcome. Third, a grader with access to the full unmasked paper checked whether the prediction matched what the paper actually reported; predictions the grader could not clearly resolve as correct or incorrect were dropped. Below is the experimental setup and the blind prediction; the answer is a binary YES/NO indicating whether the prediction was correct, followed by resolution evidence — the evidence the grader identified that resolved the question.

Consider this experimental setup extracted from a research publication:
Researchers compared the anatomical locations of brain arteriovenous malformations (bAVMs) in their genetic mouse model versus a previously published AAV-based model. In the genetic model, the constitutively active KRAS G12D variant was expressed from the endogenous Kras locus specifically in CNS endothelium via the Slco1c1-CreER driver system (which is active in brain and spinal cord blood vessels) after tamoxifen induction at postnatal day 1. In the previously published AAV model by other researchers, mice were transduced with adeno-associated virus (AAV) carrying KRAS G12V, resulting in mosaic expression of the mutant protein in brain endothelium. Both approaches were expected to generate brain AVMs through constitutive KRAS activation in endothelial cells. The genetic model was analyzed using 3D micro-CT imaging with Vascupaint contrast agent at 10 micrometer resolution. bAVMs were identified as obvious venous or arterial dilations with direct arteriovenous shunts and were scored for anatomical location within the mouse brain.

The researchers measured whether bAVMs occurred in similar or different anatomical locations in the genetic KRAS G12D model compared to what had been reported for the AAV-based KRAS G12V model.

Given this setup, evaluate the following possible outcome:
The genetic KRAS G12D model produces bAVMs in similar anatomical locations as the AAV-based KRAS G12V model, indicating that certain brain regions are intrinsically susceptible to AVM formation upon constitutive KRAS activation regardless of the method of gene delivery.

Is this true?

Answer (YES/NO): NO